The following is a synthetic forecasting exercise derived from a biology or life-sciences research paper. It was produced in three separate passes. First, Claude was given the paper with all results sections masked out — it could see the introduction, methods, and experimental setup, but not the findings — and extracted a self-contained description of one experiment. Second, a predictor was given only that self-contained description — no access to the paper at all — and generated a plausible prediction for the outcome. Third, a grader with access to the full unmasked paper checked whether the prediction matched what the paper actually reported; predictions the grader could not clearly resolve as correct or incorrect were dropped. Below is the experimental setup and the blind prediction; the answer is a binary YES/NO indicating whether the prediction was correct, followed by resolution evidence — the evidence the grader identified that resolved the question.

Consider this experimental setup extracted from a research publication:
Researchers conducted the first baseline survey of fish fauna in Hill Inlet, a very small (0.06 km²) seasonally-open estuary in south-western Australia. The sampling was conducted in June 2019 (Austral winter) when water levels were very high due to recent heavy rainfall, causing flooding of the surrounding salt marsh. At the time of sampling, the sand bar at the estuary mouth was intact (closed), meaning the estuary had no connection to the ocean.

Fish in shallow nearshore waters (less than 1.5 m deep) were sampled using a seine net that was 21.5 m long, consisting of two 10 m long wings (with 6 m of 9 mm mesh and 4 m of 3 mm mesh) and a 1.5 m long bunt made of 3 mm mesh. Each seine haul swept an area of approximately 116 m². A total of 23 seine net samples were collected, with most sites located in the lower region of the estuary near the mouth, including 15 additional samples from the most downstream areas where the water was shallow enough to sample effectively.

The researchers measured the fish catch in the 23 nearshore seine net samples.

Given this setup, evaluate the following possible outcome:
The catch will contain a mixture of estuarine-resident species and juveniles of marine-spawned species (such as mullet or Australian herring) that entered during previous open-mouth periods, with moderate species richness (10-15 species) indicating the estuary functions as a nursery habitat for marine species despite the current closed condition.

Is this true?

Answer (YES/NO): NO